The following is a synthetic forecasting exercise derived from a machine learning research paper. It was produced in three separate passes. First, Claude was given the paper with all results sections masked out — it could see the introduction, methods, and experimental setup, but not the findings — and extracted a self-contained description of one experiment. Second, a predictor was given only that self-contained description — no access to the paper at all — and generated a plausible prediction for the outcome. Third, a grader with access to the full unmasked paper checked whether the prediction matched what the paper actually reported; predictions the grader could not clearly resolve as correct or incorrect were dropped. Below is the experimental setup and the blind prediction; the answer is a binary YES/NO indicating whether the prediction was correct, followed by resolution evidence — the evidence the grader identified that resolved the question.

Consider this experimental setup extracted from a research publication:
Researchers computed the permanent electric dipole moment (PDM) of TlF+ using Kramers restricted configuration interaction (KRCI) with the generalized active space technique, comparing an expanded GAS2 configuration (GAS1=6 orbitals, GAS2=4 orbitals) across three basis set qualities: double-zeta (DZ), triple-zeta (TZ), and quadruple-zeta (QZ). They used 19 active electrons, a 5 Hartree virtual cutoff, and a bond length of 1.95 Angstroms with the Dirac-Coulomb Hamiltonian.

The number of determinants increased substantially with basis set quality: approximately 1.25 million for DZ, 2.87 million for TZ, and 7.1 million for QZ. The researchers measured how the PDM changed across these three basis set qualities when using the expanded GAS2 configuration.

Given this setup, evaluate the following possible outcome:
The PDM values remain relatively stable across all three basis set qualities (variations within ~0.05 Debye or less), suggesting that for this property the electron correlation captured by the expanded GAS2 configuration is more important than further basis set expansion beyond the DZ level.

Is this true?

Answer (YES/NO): NO